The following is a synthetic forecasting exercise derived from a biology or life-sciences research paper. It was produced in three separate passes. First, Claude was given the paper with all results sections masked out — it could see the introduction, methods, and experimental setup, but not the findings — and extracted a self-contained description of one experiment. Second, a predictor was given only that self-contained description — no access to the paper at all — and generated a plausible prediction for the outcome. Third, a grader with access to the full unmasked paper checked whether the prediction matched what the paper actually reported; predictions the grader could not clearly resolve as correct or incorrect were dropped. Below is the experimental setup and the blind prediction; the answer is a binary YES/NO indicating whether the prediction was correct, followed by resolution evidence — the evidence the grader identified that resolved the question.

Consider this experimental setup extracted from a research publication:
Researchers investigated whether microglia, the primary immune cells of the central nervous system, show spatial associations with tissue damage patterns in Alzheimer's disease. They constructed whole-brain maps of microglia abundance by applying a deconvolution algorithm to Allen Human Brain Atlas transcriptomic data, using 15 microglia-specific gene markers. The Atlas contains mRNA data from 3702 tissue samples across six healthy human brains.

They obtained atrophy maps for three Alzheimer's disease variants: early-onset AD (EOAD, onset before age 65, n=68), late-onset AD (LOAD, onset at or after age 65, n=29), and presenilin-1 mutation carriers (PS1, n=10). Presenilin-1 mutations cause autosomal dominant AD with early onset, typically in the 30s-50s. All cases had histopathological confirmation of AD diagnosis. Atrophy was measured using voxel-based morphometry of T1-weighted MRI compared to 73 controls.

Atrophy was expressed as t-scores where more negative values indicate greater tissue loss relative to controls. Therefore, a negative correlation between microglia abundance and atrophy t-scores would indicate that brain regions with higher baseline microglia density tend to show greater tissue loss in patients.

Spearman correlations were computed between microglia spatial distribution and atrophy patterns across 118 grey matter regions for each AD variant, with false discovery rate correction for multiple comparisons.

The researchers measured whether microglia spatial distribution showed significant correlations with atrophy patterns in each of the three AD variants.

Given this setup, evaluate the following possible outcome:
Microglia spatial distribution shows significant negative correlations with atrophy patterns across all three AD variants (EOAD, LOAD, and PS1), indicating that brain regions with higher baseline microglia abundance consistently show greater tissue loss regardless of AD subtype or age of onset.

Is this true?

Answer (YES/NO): YES